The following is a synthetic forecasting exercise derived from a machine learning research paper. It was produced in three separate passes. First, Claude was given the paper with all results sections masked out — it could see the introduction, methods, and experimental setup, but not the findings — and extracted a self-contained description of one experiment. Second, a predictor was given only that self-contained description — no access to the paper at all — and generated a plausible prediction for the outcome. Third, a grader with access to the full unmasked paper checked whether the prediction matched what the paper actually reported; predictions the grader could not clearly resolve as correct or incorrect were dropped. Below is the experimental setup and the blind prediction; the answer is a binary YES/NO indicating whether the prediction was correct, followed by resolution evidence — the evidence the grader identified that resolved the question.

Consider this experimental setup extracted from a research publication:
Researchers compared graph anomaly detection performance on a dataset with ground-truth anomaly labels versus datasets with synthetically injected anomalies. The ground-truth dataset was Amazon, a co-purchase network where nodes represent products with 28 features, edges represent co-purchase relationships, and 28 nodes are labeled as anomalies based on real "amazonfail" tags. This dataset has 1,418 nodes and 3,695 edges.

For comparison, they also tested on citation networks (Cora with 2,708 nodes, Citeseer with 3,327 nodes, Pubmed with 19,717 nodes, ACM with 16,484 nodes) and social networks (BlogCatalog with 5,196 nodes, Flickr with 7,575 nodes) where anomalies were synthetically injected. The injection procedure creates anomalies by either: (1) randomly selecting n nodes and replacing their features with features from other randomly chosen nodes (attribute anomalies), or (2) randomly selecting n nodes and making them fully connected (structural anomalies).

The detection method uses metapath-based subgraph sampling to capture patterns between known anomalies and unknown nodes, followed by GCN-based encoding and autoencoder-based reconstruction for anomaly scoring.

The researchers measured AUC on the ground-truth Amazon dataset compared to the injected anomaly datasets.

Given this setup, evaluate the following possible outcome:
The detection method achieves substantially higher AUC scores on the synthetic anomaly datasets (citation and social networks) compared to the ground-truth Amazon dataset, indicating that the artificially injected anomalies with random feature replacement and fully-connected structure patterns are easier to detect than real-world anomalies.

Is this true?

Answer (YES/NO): YES